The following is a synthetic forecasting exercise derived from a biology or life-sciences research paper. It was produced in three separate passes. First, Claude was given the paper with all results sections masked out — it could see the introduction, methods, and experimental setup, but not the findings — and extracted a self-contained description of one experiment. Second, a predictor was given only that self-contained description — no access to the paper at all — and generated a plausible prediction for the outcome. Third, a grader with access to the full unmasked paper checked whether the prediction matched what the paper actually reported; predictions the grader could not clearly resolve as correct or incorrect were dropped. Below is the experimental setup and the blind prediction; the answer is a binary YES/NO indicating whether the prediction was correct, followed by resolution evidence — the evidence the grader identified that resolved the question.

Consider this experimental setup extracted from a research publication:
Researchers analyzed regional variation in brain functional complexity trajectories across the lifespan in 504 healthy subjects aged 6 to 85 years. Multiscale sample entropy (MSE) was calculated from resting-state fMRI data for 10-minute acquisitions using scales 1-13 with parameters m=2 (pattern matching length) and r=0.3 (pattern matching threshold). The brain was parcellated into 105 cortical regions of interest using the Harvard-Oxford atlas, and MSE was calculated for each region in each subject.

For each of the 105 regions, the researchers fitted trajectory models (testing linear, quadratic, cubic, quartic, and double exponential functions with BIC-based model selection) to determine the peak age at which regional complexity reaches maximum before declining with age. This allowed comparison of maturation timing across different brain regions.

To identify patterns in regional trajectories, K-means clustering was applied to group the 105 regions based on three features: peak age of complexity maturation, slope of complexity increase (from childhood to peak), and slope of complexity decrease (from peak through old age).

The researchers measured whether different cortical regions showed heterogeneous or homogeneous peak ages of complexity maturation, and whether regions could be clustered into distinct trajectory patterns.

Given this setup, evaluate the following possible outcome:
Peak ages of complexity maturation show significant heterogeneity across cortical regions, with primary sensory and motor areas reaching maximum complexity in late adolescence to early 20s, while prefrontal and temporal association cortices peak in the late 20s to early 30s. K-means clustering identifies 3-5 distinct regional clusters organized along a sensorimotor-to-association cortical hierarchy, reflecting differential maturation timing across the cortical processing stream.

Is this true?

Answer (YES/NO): NO